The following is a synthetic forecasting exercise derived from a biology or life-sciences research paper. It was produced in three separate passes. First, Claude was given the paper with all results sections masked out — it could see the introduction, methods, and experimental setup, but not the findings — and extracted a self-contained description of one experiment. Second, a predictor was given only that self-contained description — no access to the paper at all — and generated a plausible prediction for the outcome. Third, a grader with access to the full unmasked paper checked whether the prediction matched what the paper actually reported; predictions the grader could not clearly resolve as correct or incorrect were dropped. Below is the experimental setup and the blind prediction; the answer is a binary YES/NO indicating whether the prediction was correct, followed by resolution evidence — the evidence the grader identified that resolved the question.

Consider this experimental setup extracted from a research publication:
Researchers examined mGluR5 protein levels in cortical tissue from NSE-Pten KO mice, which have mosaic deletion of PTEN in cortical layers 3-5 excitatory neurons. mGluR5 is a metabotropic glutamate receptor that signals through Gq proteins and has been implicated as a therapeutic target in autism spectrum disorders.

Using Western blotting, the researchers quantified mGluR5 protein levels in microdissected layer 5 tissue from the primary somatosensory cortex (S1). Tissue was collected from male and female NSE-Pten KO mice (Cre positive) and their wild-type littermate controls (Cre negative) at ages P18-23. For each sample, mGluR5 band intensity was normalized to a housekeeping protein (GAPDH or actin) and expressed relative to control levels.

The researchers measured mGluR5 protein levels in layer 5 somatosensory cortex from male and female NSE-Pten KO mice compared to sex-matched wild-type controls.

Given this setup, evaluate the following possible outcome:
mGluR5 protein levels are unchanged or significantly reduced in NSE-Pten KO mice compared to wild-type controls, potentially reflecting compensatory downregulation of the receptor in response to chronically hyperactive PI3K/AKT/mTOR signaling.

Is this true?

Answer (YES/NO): NO